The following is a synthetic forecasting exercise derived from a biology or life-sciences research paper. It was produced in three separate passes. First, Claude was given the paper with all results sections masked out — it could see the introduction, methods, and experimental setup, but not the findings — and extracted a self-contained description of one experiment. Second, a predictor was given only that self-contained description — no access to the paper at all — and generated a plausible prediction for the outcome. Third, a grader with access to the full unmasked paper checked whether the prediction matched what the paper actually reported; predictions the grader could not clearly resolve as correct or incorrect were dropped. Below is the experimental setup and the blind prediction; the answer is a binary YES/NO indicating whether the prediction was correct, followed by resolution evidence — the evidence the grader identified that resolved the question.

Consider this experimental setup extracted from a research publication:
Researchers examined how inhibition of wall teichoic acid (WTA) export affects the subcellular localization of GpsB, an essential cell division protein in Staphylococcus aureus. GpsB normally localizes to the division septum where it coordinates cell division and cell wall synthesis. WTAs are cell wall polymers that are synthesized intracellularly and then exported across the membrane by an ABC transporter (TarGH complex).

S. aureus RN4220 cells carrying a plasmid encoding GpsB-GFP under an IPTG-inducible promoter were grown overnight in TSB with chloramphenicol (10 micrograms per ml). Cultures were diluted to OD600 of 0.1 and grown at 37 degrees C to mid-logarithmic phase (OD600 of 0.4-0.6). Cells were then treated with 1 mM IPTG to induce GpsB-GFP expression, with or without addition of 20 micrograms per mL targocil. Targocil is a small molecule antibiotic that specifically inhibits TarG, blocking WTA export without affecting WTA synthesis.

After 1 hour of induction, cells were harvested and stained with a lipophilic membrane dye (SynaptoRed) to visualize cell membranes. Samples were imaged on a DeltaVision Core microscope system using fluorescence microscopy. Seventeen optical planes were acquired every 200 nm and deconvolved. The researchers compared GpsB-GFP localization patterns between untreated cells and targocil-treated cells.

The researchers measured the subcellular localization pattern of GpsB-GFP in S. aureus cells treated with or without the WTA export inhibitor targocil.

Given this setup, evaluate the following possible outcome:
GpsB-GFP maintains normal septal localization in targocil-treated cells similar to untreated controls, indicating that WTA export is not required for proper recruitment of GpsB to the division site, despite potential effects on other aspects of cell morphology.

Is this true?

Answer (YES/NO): NO